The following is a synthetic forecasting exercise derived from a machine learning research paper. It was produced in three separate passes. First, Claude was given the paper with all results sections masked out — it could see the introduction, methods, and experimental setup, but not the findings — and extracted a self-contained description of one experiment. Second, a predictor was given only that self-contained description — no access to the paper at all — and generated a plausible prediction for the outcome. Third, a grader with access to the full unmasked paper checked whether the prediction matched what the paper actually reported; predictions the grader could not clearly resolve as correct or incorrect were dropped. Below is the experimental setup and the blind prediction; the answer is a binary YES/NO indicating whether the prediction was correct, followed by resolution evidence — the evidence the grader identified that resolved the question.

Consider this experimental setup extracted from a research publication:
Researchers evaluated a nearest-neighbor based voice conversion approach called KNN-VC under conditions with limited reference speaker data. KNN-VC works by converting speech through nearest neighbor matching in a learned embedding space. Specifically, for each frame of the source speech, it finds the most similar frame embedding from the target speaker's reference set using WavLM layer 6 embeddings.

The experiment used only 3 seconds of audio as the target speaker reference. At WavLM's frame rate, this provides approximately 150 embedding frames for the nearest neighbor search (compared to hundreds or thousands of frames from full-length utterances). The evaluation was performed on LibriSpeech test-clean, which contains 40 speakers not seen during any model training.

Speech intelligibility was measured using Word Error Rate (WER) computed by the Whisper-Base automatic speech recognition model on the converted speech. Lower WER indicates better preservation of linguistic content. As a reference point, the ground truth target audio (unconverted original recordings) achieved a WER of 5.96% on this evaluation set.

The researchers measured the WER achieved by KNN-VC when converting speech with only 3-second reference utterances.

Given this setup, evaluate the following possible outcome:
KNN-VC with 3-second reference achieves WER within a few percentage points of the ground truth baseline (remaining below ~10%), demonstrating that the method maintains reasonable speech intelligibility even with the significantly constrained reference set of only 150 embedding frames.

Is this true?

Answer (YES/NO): NO